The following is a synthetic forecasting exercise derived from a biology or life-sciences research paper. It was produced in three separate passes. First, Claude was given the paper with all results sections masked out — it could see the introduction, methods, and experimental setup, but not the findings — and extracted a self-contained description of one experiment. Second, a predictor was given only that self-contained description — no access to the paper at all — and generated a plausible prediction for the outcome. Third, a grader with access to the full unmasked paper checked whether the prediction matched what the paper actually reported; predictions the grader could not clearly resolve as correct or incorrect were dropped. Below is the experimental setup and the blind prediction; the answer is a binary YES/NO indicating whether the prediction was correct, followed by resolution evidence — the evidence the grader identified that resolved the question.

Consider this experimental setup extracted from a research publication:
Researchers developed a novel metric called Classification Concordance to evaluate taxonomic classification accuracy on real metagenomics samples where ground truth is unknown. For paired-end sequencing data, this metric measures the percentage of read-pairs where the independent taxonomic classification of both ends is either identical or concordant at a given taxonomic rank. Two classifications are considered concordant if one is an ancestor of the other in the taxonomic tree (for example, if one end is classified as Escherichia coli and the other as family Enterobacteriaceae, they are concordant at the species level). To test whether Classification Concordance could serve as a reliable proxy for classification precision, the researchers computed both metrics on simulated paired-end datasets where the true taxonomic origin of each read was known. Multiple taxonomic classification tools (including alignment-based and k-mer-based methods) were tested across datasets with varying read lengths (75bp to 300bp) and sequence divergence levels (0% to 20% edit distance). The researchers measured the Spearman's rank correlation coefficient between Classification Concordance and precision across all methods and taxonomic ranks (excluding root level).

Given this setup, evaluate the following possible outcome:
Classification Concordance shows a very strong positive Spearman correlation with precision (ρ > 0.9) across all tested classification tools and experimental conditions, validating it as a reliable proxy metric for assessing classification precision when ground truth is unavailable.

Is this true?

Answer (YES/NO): YES